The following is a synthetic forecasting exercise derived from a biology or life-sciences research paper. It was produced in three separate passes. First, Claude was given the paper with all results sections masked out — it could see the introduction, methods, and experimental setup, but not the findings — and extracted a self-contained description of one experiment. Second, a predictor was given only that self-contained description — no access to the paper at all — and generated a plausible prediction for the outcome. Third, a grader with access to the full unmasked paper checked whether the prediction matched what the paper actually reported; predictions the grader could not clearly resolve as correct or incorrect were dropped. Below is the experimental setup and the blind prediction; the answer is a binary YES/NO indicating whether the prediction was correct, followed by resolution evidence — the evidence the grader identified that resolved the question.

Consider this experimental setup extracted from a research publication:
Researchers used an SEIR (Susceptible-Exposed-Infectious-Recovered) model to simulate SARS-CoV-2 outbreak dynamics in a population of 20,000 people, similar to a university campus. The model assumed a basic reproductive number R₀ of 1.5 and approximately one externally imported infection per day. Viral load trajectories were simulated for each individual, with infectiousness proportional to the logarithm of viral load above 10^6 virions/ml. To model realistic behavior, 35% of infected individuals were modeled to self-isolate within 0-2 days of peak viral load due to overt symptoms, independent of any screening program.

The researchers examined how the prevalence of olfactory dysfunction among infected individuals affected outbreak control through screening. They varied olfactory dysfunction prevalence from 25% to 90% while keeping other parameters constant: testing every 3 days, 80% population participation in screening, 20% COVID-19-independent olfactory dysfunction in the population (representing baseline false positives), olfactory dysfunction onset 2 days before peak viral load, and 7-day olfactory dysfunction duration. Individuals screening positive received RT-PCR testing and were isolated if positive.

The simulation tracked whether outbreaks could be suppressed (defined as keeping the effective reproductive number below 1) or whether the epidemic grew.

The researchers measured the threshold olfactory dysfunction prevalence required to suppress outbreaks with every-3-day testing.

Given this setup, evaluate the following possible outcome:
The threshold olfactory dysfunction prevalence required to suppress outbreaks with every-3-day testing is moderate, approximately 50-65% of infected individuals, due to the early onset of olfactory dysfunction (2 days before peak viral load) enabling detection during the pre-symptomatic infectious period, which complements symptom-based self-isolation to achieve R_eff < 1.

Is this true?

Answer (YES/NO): NO